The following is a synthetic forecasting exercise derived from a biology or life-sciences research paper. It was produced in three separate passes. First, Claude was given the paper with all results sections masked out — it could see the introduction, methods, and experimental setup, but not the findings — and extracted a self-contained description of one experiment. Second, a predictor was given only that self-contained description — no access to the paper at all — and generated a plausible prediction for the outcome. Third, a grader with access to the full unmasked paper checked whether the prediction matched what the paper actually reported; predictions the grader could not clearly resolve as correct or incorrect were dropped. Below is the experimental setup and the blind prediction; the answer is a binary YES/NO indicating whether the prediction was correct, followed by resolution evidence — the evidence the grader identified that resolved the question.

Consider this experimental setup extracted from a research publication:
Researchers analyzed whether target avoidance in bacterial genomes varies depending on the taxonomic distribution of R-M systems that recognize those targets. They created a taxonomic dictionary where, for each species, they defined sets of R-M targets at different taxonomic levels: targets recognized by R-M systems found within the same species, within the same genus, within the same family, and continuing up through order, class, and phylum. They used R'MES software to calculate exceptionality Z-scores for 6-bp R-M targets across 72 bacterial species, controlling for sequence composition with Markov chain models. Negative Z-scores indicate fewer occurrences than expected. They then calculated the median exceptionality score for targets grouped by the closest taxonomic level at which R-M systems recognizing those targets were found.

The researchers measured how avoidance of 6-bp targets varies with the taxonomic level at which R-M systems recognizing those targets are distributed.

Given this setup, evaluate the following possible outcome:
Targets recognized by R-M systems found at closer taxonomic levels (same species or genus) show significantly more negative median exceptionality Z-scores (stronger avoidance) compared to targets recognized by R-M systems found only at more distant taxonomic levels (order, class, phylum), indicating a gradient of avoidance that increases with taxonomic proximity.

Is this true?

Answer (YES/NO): YES